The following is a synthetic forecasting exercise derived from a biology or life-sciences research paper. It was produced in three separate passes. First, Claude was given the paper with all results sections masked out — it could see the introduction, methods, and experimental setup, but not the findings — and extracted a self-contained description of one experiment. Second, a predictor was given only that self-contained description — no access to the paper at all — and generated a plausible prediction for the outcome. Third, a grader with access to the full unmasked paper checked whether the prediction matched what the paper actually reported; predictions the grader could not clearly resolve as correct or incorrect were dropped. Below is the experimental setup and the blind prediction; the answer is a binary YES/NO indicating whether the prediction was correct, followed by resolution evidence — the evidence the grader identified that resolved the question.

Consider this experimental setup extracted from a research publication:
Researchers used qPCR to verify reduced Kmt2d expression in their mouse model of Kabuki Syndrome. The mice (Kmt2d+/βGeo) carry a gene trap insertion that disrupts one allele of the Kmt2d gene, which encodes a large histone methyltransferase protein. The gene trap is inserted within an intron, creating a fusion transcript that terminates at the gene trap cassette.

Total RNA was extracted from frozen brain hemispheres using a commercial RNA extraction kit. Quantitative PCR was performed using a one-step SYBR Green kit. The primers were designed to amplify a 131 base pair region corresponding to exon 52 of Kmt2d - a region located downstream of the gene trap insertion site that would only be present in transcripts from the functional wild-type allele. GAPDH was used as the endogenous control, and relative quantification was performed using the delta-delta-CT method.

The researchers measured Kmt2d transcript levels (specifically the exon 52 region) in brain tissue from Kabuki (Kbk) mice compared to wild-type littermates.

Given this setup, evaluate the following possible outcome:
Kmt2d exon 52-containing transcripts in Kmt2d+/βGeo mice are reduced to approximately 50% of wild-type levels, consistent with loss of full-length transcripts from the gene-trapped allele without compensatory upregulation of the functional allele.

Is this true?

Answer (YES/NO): YES